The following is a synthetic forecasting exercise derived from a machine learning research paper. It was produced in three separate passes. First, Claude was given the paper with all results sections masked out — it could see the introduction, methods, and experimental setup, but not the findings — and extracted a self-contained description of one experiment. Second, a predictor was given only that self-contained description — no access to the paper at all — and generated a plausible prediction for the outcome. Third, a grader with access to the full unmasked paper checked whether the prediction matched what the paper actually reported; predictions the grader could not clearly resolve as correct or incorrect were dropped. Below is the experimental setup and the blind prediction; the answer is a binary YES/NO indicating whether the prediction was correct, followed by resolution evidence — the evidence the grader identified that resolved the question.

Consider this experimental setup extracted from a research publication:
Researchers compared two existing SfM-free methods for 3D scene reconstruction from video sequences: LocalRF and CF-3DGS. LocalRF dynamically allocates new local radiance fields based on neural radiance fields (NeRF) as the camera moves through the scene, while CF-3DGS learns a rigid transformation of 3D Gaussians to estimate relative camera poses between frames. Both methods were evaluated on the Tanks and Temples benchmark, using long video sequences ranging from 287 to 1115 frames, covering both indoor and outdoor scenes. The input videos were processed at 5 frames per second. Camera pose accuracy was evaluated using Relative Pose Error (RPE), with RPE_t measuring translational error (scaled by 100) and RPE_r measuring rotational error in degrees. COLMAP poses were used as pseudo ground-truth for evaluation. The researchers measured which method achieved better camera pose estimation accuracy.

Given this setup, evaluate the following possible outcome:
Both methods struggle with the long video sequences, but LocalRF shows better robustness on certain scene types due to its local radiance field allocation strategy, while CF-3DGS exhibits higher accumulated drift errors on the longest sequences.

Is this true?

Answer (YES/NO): NO